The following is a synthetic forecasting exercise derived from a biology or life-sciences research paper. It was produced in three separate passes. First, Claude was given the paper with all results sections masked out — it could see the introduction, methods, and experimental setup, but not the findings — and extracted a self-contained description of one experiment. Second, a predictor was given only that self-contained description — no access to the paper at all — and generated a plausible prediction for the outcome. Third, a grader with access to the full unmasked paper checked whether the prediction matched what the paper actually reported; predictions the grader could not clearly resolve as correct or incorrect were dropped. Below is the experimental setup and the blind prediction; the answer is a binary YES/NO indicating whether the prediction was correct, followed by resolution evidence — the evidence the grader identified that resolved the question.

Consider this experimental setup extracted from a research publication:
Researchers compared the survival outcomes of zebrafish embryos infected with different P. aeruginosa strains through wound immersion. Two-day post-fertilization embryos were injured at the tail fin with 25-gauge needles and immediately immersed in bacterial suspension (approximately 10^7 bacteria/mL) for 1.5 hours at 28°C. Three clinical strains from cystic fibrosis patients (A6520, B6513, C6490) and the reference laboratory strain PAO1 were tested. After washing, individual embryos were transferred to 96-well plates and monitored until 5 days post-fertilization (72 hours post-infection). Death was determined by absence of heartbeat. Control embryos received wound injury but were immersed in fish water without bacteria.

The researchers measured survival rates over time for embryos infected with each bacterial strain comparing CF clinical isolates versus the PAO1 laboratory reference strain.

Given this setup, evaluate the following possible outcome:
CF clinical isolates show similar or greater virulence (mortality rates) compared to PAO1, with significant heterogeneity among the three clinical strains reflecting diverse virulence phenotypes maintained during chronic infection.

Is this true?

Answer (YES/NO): NO